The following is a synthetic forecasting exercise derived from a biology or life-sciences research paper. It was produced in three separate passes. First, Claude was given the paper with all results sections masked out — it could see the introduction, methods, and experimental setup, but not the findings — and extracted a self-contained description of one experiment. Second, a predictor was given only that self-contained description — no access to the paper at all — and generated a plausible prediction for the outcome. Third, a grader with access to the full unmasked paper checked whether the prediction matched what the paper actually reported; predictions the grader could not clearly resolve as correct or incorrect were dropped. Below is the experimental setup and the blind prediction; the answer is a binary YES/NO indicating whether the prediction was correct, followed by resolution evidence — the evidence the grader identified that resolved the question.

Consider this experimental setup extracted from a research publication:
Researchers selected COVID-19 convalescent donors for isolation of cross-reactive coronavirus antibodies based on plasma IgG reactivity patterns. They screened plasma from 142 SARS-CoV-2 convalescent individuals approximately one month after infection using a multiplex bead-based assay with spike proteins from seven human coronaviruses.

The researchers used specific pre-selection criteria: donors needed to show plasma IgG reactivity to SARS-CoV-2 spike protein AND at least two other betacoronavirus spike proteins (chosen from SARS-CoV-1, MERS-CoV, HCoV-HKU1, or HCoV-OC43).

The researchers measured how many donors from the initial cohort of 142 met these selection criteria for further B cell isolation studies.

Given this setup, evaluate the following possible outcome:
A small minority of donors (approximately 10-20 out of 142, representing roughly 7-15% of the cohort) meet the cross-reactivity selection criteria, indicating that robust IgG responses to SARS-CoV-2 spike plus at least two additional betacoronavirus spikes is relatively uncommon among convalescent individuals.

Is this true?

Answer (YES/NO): YES